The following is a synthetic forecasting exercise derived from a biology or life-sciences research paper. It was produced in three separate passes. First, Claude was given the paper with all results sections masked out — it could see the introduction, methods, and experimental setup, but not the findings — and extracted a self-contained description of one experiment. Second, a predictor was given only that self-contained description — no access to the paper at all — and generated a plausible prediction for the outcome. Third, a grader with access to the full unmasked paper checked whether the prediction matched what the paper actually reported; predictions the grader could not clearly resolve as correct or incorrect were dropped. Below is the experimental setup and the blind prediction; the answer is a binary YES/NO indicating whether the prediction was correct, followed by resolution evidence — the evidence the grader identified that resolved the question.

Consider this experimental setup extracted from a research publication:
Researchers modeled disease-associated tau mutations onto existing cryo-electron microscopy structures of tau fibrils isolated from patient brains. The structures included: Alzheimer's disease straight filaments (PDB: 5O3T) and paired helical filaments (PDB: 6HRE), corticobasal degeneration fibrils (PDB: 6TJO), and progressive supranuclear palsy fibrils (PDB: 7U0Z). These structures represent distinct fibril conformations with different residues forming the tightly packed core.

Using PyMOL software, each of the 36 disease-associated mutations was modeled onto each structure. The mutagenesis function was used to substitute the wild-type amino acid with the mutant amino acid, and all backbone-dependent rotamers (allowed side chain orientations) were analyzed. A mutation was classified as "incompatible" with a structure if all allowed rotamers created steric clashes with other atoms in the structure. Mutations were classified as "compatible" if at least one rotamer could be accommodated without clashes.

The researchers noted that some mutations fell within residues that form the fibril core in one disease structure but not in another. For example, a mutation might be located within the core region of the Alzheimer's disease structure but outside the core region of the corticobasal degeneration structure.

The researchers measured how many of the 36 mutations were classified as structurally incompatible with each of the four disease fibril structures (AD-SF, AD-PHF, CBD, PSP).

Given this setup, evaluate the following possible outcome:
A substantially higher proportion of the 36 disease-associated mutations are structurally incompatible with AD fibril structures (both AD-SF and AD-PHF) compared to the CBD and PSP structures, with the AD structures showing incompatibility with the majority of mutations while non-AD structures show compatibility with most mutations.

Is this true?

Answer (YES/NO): NO